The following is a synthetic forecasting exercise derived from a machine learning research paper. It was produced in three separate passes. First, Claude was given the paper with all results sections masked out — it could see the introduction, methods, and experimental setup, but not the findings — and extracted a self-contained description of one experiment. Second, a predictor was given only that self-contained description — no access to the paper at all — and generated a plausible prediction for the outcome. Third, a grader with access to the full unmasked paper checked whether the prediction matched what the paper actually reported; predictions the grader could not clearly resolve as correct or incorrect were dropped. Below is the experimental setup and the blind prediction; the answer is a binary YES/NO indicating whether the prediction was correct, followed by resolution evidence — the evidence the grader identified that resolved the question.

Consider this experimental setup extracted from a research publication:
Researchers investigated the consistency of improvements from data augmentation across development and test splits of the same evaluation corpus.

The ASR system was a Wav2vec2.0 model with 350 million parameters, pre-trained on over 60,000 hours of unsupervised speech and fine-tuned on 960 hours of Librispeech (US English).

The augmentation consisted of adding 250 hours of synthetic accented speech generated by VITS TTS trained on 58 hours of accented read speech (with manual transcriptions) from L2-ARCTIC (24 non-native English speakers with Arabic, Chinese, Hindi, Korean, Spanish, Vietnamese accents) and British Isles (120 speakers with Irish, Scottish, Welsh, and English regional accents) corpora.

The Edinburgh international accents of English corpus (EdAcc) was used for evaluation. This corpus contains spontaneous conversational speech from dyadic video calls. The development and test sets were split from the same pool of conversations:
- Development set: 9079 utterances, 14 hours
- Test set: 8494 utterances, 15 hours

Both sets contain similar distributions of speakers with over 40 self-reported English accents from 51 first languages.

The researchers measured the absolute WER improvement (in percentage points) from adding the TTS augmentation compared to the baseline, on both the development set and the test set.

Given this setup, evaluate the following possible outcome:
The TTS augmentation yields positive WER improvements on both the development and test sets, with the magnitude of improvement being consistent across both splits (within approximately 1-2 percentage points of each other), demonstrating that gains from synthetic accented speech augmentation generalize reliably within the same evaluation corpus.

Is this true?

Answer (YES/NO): YES